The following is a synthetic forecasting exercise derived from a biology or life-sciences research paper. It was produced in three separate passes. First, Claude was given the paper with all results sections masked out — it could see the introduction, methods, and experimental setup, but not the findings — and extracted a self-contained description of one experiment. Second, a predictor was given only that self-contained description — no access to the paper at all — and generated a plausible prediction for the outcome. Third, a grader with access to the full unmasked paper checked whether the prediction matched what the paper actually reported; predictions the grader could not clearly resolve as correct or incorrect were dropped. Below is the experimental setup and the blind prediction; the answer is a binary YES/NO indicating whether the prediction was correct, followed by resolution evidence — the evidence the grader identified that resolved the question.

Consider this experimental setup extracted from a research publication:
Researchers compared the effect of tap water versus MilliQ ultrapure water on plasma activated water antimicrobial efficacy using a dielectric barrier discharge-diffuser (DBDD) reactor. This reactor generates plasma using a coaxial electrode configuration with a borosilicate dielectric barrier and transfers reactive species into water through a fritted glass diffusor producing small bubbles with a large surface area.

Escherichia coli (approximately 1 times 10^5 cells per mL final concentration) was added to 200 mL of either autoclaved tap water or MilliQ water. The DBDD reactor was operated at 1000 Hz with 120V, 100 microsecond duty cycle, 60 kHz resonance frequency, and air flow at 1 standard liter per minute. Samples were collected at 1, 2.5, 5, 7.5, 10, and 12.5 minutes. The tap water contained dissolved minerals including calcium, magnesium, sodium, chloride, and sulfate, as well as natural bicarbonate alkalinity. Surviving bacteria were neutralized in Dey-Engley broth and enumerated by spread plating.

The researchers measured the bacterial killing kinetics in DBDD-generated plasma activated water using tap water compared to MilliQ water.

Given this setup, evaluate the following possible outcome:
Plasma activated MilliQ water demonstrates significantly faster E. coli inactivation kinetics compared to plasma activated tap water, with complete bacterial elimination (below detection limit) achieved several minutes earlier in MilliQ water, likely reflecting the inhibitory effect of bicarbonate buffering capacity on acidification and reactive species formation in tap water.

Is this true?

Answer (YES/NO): NO